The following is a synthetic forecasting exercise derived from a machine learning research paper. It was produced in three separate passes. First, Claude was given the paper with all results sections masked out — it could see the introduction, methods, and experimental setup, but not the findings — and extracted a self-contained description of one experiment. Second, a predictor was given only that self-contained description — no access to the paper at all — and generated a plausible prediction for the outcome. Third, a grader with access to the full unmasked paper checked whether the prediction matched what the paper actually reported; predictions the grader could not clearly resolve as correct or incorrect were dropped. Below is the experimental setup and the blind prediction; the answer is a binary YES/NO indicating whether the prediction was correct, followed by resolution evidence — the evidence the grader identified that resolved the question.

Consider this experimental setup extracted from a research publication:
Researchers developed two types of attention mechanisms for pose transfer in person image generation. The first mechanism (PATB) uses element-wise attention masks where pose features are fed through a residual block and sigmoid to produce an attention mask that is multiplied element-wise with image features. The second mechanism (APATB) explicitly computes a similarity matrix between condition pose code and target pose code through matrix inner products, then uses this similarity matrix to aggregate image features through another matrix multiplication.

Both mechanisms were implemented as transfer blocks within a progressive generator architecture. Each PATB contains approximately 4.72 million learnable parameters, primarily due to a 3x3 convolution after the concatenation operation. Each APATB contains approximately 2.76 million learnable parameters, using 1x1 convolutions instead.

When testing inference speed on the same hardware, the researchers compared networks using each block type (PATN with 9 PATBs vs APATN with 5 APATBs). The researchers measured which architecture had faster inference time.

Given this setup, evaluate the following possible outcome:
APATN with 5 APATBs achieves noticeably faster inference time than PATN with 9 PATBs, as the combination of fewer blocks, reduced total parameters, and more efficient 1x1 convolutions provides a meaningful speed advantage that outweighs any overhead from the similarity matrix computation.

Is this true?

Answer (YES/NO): NO